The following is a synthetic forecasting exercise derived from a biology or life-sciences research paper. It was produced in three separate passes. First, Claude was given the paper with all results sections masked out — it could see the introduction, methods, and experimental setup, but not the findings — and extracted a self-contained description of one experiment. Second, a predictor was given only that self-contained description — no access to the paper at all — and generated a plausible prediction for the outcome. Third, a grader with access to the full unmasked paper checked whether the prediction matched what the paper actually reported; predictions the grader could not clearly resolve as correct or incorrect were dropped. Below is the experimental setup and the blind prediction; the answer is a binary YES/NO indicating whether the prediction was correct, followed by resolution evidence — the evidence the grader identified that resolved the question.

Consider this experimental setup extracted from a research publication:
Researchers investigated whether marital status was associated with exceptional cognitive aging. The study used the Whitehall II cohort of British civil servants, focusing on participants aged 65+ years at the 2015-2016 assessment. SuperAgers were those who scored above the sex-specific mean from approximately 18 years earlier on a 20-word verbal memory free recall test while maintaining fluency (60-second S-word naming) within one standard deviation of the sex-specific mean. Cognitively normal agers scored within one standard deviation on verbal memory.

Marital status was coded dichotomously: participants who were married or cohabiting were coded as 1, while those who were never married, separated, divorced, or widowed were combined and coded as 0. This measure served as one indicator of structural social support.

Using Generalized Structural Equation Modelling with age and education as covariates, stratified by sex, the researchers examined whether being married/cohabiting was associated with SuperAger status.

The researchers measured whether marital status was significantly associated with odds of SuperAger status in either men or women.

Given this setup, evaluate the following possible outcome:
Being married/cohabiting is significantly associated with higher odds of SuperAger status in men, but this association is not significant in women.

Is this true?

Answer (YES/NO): NO